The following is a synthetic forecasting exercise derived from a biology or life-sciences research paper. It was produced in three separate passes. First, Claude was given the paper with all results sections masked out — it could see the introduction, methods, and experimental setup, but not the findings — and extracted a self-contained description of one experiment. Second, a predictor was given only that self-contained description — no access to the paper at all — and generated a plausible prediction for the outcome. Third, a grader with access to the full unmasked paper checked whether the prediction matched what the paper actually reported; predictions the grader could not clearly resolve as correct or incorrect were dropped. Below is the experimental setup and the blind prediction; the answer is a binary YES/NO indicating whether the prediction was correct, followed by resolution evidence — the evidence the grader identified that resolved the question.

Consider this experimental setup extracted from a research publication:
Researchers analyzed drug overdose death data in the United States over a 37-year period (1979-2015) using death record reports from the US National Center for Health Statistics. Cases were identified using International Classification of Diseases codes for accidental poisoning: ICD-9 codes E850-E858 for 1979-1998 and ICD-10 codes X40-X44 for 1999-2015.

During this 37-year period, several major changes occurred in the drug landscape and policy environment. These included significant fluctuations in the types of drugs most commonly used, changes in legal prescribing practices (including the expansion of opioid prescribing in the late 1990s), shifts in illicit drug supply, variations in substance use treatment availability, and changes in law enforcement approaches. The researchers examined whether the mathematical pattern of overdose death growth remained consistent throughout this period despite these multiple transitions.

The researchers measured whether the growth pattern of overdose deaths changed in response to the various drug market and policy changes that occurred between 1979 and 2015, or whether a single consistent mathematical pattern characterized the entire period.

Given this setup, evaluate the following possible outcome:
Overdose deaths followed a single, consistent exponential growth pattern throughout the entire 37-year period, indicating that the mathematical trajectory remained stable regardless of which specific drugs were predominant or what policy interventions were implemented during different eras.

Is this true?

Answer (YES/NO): YES